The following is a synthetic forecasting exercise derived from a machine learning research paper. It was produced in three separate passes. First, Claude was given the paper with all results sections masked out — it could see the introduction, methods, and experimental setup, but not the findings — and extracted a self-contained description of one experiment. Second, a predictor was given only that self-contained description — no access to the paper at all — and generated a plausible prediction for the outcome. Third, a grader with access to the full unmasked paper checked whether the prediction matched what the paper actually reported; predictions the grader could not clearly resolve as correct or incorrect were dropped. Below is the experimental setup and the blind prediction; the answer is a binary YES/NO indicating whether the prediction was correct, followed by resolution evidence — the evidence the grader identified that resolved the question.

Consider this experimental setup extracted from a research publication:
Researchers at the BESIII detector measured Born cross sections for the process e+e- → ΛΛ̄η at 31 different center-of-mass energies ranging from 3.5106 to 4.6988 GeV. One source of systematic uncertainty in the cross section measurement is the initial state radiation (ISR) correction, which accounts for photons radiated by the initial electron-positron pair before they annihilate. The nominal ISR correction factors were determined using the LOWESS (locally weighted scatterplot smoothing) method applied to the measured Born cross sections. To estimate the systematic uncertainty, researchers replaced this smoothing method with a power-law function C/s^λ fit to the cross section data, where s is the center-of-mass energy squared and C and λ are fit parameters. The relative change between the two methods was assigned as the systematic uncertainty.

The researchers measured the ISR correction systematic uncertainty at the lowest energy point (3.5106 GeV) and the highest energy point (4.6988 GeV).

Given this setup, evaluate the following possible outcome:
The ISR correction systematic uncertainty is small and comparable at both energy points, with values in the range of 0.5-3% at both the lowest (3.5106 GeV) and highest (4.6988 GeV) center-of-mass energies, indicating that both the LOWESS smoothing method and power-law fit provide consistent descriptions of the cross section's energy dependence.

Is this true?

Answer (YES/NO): NO